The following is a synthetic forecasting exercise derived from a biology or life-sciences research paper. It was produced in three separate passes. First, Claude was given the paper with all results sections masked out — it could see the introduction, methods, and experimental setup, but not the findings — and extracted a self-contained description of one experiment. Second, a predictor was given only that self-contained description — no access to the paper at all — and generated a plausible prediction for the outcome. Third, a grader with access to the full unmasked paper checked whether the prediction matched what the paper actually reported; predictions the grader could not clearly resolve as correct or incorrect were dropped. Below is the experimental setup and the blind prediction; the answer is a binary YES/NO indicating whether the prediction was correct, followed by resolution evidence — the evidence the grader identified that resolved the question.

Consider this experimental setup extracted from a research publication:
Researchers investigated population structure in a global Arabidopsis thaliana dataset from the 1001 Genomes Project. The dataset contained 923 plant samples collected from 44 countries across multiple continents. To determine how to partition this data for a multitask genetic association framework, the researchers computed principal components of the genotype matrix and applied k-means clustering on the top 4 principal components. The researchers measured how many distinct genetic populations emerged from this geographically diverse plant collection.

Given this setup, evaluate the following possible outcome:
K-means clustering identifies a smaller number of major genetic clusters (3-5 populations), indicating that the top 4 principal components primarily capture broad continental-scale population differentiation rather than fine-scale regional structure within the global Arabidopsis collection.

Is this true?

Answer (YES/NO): YES